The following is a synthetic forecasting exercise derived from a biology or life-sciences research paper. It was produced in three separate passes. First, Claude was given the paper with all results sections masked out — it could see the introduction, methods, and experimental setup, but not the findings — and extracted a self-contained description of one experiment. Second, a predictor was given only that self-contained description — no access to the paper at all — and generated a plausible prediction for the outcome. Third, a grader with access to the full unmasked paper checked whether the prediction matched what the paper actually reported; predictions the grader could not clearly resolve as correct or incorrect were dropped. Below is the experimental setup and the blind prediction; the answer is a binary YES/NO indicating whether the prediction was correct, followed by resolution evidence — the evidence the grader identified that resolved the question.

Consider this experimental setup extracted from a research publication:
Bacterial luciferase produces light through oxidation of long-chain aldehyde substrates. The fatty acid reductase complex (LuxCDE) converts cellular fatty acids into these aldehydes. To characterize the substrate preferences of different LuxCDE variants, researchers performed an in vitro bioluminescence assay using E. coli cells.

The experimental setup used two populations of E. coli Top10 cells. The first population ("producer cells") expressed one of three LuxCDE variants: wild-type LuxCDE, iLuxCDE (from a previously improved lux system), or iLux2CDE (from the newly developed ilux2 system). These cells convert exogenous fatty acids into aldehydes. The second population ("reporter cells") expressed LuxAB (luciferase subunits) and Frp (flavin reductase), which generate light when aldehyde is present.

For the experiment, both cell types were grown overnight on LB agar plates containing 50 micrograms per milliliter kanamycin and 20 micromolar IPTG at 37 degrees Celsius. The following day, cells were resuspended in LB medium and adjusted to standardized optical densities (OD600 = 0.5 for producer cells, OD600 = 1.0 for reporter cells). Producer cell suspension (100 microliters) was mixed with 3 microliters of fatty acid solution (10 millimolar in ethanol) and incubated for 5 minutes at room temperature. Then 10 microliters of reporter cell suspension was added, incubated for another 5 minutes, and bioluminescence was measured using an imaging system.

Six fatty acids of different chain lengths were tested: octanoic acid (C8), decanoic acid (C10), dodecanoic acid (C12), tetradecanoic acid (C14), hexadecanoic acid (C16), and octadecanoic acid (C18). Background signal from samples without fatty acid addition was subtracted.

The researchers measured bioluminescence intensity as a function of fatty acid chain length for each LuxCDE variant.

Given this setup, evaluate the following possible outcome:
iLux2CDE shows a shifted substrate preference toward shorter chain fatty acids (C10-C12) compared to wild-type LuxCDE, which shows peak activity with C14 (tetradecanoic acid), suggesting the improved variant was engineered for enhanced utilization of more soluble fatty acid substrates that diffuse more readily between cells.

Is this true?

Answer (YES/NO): YES